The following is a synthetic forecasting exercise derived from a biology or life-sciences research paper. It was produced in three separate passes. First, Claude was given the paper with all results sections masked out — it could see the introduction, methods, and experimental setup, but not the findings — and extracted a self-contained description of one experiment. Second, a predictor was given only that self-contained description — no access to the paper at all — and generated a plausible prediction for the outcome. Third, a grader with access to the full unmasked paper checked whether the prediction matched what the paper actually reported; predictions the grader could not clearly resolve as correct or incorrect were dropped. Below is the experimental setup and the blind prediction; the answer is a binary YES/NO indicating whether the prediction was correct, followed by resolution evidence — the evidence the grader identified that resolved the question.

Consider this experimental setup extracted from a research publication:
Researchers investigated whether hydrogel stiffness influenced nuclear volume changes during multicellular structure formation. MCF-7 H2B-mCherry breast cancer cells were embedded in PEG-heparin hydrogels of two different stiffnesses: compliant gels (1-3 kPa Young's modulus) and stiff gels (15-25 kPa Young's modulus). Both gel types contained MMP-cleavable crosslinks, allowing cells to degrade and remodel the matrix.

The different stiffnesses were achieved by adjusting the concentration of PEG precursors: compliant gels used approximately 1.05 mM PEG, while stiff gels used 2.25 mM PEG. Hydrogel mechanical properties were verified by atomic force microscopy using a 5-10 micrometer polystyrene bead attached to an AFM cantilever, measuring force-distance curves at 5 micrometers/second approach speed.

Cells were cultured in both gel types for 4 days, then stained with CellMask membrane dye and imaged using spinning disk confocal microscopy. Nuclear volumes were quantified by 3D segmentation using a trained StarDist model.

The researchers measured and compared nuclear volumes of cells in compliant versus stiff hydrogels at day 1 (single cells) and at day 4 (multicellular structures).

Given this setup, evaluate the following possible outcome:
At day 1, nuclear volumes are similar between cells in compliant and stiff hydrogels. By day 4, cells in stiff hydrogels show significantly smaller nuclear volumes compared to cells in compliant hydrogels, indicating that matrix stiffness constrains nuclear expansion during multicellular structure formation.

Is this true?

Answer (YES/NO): NO